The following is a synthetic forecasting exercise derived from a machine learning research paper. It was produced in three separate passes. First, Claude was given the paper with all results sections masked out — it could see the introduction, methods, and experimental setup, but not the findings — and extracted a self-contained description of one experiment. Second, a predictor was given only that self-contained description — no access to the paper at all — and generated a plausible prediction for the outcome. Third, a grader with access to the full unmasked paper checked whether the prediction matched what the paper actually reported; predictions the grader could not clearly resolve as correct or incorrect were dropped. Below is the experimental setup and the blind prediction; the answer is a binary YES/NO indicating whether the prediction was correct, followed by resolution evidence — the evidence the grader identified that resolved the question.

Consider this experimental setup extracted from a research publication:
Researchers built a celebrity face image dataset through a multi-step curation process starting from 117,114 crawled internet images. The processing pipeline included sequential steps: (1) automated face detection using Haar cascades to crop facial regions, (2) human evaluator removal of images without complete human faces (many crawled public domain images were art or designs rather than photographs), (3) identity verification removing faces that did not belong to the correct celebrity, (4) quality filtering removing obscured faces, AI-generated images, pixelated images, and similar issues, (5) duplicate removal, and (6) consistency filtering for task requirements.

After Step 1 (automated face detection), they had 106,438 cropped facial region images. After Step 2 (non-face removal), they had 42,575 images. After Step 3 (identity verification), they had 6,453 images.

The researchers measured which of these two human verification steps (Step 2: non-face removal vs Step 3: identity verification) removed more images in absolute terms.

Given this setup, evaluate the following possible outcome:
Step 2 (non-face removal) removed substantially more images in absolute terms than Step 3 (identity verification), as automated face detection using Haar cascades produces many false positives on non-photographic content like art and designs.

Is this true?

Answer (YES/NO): YES